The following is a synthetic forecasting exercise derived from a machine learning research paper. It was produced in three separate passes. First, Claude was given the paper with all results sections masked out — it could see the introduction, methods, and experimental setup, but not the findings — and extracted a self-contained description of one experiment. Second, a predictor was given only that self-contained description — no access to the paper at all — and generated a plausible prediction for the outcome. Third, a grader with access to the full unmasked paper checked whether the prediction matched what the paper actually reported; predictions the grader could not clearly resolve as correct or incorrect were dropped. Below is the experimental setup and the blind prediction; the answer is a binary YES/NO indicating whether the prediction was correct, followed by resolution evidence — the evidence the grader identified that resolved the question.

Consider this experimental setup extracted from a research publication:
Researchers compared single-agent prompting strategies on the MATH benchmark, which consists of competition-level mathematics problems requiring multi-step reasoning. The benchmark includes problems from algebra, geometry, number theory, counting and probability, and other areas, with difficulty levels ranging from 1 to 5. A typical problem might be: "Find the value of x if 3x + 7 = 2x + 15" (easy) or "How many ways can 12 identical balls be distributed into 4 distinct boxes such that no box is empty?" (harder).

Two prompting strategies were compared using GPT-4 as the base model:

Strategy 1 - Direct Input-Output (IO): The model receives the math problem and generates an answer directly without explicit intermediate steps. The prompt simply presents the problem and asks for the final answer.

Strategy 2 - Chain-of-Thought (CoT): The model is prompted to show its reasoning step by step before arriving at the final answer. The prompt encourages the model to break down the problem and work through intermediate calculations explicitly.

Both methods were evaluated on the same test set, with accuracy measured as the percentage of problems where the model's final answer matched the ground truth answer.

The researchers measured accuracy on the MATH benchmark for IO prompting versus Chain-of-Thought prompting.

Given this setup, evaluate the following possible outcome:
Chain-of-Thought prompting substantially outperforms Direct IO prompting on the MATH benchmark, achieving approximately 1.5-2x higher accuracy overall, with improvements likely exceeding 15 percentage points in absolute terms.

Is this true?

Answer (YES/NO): NO